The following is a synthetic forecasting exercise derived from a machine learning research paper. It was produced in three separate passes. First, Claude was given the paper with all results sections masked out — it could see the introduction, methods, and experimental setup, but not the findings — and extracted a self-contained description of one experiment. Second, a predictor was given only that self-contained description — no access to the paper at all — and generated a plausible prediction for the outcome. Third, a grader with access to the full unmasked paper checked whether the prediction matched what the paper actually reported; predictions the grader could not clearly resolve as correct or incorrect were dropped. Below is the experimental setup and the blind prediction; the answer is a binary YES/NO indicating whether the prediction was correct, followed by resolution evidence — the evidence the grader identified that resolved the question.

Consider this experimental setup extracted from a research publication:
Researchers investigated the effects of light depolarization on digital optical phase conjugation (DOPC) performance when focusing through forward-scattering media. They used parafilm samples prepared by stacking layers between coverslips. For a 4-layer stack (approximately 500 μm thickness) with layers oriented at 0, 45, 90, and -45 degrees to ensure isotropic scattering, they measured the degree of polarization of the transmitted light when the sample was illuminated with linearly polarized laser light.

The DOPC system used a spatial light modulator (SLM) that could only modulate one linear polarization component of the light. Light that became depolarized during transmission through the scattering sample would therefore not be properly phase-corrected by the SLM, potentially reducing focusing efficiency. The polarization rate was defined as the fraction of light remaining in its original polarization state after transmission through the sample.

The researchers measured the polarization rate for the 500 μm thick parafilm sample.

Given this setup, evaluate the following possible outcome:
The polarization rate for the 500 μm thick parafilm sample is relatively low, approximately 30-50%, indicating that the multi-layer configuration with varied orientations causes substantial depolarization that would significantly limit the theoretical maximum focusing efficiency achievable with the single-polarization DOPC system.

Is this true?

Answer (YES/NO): NO